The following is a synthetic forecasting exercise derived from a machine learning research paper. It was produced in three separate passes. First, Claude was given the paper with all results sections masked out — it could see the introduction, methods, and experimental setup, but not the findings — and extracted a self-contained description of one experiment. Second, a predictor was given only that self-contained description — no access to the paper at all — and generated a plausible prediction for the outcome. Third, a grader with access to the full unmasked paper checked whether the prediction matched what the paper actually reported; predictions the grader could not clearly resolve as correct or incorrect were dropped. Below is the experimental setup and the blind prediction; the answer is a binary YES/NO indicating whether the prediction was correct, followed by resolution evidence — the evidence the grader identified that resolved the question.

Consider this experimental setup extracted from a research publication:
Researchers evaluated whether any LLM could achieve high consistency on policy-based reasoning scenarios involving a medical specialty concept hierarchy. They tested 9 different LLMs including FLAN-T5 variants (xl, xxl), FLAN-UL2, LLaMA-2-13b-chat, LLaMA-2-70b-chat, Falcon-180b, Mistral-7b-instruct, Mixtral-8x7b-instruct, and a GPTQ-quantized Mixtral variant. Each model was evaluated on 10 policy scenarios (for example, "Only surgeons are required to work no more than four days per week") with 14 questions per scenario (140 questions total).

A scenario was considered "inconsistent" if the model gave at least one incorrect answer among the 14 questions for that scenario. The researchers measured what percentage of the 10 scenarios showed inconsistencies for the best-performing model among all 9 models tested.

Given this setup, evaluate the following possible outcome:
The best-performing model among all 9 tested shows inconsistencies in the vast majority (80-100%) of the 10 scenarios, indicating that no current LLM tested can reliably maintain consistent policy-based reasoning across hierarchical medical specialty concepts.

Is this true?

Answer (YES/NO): NO